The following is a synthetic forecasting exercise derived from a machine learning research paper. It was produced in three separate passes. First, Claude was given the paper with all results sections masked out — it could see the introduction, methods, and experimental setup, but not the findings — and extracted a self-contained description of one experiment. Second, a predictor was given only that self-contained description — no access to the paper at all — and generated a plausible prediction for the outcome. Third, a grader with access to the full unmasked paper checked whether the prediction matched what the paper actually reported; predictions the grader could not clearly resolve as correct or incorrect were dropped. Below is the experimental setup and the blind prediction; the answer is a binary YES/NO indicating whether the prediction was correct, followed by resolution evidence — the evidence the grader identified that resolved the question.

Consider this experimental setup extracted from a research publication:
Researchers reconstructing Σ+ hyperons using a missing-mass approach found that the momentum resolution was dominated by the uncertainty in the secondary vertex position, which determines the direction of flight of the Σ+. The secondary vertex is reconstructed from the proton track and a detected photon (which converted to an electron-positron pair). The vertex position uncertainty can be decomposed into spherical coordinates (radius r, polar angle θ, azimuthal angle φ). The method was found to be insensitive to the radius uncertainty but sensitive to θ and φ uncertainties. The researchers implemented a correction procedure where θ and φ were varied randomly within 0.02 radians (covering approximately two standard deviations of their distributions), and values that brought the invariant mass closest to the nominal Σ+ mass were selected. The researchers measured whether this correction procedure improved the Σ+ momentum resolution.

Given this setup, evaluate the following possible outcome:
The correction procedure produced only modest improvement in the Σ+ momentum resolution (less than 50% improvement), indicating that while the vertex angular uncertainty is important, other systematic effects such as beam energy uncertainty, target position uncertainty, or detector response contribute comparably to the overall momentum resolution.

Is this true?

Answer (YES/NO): NO